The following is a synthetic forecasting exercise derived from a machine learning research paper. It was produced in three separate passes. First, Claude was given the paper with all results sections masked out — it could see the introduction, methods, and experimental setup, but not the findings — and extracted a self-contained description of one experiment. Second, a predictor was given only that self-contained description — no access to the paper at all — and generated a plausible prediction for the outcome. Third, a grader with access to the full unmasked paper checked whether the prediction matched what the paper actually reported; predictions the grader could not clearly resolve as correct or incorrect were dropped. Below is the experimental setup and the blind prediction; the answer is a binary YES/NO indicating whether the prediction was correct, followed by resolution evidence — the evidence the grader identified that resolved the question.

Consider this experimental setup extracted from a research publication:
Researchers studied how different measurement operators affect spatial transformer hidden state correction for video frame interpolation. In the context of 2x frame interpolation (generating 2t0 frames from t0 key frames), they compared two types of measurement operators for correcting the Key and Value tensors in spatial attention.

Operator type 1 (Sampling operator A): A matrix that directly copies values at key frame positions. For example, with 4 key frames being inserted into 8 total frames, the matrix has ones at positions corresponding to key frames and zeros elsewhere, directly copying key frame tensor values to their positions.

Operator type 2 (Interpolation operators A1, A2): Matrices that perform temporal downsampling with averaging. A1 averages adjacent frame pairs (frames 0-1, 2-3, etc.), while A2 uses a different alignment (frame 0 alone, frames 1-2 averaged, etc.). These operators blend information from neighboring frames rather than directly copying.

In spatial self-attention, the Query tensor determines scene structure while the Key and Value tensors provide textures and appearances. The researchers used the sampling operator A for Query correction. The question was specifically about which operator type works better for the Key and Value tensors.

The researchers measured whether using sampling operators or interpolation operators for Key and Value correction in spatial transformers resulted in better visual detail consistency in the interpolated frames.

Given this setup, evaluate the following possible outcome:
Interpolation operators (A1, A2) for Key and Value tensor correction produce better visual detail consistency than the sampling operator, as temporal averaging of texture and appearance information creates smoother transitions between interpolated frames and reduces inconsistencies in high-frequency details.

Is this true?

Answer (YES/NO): YES